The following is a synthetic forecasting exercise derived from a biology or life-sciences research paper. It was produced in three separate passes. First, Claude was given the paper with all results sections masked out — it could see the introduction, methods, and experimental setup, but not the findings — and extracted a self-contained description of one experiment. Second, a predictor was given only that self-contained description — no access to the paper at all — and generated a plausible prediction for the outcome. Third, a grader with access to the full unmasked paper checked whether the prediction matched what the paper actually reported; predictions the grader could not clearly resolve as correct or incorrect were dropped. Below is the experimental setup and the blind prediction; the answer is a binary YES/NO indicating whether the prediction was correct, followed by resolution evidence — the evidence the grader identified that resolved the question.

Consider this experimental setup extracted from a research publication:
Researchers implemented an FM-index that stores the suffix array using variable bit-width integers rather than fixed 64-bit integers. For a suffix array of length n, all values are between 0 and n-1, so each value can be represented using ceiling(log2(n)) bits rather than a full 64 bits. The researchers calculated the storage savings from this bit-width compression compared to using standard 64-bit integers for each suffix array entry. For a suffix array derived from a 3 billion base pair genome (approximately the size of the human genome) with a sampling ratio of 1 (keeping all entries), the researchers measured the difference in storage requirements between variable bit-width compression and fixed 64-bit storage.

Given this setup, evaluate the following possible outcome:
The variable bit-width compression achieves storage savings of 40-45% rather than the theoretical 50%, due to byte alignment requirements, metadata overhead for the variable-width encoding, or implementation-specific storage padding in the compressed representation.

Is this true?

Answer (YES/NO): NO